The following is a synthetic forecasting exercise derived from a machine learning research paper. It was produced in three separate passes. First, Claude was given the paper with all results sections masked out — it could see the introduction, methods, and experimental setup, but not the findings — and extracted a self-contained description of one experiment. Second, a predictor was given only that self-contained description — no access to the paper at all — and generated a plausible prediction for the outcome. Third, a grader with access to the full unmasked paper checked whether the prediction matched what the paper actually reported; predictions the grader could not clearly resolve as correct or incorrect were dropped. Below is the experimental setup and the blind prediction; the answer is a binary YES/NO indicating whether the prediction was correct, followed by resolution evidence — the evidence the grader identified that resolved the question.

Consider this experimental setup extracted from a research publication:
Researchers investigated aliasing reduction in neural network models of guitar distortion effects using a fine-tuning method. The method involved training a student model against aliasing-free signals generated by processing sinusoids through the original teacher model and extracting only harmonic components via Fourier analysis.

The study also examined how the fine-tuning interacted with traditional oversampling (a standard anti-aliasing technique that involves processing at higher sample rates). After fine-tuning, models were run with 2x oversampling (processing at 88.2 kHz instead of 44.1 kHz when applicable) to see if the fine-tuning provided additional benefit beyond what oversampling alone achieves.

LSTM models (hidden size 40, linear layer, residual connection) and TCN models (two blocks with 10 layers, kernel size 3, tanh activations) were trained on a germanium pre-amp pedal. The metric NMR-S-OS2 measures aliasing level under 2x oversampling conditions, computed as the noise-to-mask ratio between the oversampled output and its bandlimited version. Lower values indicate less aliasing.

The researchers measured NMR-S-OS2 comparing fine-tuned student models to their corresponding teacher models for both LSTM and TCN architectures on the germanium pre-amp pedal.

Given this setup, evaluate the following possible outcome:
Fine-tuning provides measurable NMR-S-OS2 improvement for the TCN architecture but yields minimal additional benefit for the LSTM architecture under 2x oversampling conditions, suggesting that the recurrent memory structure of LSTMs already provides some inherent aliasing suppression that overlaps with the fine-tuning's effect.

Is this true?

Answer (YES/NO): NO